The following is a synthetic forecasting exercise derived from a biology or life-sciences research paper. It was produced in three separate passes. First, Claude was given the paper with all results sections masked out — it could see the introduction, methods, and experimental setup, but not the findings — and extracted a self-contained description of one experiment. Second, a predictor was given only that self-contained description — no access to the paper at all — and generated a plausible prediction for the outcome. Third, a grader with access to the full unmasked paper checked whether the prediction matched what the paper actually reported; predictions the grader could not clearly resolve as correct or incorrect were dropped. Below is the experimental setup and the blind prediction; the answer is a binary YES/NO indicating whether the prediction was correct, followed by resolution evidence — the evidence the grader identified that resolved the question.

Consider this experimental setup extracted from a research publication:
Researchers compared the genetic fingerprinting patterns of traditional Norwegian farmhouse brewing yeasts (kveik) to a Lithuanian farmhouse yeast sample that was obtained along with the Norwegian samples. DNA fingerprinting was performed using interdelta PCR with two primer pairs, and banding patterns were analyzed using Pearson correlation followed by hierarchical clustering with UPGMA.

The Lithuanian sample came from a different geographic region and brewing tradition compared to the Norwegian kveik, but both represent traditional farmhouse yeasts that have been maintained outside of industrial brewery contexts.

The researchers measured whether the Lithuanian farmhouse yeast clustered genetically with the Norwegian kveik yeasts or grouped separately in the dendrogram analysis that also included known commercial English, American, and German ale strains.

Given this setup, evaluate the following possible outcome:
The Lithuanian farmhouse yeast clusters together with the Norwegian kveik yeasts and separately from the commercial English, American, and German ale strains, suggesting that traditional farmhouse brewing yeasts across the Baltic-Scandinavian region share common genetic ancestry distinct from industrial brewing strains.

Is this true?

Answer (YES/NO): NO